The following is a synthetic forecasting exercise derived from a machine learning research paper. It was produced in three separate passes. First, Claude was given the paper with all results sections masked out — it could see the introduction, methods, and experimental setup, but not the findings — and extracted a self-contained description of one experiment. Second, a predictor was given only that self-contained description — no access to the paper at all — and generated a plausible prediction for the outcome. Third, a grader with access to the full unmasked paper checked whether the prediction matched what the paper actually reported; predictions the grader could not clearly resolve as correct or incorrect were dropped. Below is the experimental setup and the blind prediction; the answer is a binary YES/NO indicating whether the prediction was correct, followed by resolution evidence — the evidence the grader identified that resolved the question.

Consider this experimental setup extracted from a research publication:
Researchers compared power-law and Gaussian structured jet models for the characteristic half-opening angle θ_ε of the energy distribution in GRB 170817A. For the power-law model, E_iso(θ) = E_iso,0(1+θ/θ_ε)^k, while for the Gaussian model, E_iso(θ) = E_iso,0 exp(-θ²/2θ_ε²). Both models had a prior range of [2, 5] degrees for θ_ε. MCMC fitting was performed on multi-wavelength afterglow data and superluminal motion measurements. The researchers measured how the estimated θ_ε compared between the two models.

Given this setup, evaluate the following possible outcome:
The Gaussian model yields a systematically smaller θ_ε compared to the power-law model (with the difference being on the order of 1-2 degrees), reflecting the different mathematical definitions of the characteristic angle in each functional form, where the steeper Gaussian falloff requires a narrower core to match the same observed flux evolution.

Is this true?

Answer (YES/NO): YES